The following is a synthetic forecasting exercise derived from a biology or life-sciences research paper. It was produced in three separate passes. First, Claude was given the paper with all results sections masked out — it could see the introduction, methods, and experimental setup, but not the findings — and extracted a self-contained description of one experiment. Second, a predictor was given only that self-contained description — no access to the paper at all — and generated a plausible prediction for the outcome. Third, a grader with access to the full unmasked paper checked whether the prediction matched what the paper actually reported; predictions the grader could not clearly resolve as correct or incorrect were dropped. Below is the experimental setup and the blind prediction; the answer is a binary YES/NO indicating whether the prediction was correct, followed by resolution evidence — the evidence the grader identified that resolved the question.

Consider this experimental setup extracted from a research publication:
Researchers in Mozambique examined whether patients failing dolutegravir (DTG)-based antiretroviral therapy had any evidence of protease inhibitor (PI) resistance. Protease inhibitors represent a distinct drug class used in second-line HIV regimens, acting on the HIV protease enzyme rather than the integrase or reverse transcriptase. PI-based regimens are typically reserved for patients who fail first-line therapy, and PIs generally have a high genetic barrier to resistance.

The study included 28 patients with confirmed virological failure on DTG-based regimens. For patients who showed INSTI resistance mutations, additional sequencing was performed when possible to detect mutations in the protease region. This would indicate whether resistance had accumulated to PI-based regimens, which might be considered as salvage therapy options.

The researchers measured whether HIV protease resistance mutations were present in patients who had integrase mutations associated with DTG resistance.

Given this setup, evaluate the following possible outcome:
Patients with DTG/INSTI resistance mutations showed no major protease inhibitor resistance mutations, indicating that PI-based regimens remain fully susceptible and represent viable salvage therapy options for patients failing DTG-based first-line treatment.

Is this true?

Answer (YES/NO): YES